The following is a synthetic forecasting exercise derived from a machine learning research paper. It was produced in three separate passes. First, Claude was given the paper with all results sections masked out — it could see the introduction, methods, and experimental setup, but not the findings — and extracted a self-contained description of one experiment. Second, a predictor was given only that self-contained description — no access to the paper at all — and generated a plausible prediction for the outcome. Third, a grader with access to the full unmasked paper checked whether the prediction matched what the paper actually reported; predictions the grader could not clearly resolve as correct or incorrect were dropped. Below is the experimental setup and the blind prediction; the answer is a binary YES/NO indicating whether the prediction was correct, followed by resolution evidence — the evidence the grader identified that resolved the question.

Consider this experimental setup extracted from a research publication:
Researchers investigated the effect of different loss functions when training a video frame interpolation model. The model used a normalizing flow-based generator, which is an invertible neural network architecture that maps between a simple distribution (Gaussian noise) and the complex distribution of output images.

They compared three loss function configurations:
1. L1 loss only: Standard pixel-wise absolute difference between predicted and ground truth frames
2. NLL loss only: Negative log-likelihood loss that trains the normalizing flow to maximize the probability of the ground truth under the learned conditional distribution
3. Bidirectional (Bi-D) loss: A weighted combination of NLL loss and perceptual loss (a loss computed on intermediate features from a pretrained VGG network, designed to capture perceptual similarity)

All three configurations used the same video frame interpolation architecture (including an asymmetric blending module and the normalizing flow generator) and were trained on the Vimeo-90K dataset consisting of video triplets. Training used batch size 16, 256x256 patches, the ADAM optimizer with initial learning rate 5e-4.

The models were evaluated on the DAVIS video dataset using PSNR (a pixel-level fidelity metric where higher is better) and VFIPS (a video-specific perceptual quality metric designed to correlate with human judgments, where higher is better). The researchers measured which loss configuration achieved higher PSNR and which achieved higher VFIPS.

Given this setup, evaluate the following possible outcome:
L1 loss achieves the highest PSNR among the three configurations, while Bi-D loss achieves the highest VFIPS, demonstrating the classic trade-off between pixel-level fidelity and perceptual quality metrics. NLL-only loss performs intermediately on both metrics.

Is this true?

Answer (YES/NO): YES